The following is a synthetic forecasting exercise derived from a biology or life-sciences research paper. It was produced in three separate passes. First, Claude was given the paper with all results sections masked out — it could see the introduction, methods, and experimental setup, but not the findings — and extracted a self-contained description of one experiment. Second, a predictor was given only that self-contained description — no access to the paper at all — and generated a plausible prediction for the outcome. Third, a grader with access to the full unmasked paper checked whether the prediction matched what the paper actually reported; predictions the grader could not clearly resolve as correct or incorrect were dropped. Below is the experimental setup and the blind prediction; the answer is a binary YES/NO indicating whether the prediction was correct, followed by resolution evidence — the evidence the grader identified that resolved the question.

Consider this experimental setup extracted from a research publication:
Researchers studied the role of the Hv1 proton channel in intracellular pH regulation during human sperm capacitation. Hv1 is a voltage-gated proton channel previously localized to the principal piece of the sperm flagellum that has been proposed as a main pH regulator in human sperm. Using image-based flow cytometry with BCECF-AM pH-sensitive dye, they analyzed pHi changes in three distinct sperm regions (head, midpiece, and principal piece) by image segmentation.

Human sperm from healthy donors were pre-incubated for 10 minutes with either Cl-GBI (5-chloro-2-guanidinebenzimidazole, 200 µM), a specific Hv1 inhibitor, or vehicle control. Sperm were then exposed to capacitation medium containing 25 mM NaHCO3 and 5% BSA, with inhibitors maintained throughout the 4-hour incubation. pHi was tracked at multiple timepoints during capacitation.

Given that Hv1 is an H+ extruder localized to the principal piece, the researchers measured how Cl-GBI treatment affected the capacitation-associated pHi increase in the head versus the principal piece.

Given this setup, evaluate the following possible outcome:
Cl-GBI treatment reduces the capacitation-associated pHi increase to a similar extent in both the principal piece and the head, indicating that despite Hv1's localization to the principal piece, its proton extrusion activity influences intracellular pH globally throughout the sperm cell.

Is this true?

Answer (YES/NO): NO